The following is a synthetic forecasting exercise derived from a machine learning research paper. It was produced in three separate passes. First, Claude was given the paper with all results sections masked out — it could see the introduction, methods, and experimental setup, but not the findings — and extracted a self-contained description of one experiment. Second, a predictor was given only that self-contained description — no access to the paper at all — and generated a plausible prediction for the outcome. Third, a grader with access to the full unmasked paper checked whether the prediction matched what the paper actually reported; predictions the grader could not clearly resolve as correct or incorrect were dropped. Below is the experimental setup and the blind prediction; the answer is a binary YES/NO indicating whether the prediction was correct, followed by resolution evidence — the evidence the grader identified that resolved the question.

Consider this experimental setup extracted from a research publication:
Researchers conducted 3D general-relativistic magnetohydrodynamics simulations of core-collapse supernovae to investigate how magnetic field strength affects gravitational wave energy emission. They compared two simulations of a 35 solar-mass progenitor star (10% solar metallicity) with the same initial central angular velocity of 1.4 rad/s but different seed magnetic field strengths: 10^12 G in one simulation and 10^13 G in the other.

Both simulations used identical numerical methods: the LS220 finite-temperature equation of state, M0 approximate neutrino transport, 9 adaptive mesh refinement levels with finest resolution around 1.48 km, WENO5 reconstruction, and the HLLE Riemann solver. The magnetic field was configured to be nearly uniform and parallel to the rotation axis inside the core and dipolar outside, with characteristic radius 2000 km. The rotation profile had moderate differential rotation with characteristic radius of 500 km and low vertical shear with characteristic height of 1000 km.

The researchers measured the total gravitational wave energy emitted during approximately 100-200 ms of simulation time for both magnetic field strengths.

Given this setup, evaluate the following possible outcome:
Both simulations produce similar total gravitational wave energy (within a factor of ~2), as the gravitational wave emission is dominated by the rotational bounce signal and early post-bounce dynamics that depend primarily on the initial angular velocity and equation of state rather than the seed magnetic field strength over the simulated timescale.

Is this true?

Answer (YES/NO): NO